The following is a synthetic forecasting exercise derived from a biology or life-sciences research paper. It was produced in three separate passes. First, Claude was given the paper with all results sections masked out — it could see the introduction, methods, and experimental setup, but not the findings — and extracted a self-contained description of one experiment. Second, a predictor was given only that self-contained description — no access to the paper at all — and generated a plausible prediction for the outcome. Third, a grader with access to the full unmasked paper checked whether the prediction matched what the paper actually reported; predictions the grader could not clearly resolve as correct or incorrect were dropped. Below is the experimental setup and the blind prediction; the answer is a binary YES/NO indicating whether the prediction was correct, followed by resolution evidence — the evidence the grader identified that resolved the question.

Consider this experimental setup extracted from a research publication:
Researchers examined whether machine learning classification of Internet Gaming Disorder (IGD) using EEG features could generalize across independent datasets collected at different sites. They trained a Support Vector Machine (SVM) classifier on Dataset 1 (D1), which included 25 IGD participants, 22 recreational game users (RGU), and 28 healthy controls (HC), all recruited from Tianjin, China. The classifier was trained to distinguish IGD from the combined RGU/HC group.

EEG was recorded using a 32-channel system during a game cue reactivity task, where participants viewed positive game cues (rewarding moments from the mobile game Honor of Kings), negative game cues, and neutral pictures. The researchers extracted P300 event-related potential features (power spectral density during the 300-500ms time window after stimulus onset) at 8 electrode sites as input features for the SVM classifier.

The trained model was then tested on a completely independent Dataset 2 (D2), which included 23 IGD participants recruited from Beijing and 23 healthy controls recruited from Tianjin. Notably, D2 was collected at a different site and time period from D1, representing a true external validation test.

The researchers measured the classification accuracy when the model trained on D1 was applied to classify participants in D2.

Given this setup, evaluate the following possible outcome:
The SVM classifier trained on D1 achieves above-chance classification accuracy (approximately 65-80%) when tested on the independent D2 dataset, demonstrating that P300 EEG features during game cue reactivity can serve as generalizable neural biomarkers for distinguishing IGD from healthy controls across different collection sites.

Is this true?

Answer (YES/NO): YES